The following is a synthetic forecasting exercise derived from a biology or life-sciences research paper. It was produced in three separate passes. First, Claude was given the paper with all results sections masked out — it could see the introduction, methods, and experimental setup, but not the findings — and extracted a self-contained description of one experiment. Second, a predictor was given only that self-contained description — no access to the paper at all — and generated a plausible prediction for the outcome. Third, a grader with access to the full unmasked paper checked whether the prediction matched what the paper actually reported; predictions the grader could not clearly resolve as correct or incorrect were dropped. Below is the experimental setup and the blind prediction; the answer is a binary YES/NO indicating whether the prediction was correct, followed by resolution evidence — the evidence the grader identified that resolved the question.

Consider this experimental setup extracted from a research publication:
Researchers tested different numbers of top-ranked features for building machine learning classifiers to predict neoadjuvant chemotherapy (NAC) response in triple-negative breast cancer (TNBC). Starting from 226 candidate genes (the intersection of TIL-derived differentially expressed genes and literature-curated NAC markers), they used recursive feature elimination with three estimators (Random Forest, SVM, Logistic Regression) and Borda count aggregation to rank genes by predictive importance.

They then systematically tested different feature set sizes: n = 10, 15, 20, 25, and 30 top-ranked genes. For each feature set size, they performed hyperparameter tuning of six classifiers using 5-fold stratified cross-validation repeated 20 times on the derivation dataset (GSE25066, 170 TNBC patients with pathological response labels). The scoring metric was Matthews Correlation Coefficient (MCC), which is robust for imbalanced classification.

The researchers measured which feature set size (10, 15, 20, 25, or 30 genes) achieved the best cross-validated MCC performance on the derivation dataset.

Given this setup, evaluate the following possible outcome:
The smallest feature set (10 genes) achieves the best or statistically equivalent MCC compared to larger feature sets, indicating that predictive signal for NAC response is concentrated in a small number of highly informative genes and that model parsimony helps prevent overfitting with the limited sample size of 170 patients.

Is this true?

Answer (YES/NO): NO